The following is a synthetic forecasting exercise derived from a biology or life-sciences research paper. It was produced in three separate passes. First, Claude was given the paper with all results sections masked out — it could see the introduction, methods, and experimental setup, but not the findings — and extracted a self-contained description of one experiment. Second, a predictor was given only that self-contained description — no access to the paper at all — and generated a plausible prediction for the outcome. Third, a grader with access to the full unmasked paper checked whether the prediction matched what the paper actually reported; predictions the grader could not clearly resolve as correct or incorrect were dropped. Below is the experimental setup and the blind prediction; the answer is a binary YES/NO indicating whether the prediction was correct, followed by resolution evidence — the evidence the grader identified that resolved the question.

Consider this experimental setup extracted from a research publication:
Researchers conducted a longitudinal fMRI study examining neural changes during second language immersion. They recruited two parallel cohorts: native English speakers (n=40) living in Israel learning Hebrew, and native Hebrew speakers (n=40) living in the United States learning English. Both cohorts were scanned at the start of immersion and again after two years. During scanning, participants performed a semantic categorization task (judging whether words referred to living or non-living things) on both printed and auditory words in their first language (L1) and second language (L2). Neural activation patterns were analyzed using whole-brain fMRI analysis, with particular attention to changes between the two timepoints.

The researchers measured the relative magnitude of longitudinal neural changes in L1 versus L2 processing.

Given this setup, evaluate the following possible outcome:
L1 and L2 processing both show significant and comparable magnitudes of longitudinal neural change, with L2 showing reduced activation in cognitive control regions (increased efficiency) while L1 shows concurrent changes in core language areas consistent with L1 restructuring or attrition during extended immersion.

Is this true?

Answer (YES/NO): NO